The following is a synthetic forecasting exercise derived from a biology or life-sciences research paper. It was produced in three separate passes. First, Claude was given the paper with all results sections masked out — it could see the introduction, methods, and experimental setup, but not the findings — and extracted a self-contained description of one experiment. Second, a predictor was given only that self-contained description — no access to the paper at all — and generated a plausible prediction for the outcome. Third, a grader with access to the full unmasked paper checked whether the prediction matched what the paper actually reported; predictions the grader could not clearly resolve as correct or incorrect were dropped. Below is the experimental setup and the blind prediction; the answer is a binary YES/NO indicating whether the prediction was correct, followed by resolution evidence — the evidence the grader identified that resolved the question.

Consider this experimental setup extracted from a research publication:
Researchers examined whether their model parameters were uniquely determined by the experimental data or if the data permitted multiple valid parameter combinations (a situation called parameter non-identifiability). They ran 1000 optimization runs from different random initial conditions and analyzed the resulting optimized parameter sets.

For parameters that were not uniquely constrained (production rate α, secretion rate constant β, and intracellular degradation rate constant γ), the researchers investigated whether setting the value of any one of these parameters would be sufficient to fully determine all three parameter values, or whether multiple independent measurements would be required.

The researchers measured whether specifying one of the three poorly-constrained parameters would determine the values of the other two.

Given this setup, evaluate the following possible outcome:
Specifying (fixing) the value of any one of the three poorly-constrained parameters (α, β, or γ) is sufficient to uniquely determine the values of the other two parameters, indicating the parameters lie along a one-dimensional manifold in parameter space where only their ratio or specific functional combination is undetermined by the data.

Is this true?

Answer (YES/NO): YES